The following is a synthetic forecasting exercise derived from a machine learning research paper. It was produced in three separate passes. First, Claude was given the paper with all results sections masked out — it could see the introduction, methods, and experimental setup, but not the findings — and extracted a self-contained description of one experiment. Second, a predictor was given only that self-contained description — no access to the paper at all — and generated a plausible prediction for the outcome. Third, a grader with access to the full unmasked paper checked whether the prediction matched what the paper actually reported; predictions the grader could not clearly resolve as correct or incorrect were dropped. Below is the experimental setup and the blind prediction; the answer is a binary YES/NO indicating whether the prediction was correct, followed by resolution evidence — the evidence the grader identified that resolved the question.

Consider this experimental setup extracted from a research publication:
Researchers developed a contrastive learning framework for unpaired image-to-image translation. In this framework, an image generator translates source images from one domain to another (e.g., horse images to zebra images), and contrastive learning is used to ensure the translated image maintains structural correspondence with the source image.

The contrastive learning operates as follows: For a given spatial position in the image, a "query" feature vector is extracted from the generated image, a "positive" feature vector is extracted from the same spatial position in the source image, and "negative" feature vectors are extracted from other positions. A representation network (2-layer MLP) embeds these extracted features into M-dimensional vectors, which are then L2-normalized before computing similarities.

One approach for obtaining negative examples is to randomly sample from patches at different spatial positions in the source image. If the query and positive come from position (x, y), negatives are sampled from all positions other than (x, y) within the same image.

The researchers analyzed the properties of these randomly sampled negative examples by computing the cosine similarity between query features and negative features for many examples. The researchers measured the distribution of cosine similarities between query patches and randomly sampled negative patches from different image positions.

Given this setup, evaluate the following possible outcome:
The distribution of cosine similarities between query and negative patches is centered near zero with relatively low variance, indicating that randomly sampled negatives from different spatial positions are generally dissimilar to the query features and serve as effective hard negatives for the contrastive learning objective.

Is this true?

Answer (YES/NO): NO